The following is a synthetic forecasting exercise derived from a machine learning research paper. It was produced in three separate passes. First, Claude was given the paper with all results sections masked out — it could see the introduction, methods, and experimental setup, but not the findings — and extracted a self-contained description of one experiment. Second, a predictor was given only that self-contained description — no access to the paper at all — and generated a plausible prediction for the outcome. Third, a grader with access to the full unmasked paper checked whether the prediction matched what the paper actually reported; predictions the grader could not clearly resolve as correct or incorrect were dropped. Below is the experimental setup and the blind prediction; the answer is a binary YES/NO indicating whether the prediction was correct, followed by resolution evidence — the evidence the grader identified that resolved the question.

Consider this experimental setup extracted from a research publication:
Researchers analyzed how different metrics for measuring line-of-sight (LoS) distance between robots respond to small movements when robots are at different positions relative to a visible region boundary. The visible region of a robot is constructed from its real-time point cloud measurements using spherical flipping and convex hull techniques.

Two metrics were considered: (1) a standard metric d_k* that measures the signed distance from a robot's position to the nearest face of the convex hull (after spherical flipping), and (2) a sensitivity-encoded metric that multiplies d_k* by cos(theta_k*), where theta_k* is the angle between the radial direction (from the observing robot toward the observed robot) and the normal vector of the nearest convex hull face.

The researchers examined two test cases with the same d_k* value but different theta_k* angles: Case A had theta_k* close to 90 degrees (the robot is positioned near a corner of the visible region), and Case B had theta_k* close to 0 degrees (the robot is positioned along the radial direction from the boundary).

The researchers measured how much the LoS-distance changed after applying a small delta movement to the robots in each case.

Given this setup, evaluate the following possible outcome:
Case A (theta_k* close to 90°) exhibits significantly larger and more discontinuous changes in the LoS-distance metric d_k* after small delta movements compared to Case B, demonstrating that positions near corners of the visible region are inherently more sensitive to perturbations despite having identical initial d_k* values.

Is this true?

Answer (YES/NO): NO